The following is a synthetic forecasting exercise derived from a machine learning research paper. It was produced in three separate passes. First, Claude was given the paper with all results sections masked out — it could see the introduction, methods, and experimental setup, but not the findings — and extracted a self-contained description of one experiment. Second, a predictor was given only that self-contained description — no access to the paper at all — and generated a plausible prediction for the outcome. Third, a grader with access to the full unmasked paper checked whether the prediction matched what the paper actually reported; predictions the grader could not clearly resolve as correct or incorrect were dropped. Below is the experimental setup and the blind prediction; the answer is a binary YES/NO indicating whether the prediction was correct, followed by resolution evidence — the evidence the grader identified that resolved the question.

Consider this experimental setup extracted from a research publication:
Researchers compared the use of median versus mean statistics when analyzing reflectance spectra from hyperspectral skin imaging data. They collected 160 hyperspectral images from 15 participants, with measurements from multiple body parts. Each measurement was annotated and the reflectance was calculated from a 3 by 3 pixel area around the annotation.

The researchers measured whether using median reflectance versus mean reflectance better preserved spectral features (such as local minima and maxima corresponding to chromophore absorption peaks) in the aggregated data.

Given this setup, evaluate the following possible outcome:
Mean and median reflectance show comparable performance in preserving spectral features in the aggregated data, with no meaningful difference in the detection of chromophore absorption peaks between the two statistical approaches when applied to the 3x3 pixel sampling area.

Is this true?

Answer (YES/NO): NO